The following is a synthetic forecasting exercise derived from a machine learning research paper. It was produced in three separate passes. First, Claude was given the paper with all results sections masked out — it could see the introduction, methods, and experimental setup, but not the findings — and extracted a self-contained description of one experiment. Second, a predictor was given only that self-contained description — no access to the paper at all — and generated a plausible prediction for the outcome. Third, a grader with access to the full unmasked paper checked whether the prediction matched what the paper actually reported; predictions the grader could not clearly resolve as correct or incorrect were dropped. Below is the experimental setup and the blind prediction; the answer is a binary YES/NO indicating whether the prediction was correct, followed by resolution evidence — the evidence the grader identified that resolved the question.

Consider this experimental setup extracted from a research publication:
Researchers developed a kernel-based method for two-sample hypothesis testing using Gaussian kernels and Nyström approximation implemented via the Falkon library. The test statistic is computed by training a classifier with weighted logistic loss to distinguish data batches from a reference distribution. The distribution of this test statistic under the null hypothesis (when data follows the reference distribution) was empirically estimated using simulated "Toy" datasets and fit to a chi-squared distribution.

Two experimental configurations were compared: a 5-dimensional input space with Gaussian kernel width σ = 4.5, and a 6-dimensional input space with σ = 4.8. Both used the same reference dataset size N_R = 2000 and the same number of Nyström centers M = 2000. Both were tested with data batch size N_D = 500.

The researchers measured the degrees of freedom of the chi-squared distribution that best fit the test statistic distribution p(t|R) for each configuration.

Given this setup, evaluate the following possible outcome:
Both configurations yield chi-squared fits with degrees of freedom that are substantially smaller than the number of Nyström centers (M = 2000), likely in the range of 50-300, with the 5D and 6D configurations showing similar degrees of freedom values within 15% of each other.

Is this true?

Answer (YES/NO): YES